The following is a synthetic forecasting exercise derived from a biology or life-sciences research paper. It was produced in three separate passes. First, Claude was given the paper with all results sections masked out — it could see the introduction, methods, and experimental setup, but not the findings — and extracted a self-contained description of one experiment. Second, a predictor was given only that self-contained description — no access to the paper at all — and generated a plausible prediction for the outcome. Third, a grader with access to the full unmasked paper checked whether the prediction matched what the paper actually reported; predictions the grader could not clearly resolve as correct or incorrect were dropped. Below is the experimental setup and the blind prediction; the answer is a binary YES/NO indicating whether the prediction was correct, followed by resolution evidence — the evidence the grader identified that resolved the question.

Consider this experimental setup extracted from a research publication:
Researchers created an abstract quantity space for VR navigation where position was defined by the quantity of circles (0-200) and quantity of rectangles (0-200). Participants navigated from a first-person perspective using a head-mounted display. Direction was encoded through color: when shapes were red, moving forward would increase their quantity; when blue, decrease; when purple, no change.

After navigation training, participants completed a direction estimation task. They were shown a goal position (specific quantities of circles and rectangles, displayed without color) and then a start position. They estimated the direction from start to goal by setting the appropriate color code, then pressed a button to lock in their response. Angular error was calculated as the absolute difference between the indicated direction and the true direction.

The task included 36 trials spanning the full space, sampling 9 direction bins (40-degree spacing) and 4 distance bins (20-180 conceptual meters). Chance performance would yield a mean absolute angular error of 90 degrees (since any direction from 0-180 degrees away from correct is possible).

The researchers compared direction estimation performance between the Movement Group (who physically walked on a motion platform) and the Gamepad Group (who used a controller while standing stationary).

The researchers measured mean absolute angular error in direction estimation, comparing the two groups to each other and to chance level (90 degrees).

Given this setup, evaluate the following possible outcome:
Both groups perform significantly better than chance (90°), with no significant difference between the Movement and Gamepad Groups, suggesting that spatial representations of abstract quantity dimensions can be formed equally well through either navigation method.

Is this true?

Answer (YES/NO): YES